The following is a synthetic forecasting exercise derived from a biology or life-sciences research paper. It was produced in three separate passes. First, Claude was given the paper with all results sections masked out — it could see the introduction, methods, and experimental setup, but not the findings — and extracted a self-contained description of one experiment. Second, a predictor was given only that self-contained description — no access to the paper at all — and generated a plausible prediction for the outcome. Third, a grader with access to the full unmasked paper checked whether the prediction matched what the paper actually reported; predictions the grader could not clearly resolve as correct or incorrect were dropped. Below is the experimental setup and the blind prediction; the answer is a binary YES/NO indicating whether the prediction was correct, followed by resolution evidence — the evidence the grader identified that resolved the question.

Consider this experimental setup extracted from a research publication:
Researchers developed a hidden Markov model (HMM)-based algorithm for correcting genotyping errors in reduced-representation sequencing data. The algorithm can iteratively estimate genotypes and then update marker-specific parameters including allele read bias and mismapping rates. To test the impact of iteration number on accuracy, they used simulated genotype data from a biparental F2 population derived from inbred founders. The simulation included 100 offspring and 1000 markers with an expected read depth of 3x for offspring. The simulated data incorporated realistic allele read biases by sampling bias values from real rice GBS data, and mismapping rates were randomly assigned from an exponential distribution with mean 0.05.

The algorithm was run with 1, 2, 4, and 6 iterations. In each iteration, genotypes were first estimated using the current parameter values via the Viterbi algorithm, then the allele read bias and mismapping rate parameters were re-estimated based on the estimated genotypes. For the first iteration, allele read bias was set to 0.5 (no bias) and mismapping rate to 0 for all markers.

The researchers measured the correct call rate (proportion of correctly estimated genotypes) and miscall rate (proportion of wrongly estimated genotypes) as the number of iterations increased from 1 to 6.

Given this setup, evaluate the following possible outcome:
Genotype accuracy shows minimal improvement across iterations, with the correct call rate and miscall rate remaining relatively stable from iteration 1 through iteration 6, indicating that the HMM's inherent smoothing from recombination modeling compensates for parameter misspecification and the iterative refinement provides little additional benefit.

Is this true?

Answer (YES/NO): NO